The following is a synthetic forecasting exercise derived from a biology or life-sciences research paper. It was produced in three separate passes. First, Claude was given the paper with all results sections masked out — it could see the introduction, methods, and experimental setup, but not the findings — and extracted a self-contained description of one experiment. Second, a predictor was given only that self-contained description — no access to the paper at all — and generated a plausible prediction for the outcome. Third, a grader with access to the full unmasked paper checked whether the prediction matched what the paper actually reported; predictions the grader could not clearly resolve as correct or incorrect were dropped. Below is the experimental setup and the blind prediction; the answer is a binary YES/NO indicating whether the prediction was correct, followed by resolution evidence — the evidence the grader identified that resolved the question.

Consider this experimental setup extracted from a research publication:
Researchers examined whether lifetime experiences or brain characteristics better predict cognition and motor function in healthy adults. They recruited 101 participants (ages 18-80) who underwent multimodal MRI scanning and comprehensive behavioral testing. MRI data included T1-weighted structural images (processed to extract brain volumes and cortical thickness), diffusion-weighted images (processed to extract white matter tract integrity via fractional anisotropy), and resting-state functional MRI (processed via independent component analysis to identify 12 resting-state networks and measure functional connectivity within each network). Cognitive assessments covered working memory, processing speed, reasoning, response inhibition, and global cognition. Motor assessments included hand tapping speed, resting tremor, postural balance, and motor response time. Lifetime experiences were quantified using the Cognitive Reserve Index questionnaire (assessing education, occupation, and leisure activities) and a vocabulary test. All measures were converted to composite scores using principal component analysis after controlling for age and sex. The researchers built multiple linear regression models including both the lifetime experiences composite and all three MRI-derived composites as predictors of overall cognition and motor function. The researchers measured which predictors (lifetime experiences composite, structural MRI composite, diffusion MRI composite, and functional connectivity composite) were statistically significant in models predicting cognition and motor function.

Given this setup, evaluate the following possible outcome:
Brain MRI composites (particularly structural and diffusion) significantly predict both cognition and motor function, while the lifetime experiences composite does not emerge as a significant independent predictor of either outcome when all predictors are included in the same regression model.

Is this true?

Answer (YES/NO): NO